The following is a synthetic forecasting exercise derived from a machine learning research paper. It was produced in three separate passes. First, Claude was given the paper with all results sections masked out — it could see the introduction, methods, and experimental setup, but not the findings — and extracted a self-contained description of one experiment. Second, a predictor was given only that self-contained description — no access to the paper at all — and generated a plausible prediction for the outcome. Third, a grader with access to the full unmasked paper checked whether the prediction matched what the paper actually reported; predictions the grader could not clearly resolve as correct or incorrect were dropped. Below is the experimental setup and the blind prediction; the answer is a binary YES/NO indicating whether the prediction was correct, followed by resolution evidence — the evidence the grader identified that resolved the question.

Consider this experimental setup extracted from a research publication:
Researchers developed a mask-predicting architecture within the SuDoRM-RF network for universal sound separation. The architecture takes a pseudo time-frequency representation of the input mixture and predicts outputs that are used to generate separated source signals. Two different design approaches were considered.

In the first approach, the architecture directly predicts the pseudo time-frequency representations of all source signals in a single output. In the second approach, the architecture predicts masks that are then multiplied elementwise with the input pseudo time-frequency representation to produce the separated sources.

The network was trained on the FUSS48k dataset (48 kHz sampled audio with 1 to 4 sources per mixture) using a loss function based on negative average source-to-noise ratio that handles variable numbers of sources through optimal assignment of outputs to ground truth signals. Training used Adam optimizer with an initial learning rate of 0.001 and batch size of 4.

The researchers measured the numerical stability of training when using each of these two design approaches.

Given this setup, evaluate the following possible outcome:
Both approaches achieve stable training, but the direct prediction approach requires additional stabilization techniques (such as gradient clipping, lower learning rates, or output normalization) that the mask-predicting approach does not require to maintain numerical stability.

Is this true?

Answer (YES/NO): NO